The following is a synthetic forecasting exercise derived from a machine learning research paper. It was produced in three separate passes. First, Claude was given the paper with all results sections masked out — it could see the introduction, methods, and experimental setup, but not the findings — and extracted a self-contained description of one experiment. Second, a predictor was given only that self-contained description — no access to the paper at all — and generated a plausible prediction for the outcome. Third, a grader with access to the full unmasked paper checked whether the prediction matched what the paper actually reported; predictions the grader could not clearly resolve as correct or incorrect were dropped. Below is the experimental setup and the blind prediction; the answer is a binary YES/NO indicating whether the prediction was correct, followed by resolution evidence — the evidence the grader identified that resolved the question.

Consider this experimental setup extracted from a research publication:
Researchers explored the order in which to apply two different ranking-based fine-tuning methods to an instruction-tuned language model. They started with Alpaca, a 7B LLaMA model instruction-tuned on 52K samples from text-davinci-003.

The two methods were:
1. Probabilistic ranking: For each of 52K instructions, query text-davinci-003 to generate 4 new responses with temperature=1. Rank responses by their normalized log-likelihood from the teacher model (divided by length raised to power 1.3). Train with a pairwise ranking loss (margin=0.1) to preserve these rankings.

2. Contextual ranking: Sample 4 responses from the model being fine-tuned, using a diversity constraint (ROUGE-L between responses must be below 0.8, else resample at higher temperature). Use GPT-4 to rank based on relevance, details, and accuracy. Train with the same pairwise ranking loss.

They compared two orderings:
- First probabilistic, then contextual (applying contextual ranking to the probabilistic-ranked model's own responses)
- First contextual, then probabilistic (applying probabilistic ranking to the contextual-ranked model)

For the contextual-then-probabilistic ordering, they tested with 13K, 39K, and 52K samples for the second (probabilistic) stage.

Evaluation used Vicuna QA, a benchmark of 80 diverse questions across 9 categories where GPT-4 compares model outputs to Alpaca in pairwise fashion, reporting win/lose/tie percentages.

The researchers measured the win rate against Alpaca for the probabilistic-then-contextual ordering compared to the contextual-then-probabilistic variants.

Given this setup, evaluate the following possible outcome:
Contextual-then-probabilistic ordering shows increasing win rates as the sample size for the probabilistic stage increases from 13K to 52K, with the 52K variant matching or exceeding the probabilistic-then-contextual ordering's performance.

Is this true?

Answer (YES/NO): NO